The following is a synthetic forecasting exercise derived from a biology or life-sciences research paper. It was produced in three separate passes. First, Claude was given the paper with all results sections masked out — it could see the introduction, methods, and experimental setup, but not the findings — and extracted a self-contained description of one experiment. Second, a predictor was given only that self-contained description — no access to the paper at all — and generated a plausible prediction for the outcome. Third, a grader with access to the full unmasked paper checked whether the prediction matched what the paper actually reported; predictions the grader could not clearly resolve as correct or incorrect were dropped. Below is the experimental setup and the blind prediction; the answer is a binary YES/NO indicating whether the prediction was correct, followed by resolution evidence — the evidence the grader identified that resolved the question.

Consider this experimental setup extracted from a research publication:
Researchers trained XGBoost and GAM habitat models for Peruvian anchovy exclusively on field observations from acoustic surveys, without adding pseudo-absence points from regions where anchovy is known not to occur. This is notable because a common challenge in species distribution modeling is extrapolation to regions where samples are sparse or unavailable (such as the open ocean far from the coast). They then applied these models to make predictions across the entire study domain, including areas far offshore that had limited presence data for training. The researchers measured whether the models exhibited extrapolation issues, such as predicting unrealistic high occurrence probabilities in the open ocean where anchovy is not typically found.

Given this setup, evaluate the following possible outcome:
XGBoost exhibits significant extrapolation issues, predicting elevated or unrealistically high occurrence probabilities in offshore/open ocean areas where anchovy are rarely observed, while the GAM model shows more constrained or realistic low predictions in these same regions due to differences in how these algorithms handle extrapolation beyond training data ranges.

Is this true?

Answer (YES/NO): NO